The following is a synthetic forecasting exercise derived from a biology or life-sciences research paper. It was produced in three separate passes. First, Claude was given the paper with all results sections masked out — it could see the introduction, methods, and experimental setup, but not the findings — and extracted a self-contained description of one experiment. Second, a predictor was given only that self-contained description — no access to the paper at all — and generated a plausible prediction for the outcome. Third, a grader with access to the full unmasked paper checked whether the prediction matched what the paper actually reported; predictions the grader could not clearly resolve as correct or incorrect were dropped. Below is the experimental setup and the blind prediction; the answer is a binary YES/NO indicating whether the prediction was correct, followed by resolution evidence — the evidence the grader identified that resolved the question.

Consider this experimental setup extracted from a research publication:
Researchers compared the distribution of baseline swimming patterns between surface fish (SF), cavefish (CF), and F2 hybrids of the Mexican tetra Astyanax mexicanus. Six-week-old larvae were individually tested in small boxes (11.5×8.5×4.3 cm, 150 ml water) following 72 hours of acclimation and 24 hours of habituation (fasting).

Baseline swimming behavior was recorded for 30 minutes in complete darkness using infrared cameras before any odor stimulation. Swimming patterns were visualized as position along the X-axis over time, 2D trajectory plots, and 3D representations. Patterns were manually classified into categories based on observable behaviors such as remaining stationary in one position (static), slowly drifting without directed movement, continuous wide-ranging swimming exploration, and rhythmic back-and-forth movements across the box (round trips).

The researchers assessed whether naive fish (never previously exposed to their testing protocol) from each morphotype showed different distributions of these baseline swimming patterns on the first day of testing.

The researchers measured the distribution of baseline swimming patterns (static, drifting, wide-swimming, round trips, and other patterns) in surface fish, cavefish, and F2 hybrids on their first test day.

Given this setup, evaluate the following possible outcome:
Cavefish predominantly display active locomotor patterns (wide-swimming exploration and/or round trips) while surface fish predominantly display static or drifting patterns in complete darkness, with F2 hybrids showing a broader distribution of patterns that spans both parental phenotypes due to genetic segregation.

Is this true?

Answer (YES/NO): NO